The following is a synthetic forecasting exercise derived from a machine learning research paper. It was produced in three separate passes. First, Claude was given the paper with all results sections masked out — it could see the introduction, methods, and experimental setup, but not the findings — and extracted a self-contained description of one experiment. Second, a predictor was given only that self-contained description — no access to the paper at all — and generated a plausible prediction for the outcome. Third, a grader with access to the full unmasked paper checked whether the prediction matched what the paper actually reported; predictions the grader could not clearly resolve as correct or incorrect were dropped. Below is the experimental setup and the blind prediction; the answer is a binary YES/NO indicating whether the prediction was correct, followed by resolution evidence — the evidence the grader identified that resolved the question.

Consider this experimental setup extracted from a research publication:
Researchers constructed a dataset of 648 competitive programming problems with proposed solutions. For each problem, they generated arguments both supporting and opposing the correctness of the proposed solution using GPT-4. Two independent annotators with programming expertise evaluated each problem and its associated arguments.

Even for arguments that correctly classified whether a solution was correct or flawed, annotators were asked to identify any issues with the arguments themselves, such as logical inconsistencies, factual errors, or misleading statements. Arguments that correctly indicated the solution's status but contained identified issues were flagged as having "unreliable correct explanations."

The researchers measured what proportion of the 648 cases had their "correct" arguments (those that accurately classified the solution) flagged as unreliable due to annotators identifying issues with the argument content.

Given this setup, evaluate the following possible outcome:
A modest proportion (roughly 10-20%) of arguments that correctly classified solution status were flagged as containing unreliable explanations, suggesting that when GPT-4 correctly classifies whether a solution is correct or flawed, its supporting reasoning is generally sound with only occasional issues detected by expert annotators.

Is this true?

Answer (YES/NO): NO